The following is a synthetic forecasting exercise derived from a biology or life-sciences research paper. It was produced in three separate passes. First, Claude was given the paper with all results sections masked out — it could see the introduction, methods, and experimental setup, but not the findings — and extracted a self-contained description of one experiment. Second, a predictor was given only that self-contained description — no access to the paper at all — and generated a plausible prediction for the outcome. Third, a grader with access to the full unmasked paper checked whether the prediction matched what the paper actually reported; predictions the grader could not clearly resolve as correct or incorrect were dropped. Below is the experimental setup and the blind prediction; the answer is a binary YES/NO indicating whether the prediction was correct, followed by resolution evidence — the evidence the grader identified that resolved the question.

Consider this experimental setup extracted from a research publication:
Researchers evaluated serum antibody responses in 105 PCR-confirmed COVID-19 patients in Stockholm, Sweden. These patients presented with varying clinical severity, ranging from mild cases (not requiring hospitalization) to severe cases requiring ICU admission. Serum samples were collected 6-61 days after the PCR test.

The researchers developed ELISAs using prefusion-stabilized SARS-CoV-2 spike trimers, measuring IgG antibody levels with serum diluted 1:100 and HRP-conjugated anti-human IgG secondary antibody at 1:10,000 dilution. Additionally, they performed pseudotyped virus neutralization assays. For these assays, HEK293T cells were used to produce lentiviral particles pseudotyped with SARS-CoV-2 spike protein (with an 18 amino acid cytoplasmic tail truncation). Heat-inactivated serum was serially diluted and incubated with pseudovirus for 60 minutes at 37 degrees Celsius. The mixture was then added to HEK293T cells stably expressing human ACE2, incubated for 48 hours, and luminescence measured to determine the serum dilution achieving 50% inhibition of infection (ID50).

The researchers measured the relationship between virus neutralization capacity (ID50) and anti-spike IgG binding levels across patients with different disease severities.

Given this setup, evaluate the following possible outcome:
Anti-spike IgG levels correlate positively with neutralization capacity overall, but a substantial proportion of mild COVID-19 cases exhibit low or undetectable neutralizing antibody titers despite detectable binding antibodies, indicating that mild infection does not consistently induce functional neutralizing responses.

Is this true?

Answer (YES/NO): NO